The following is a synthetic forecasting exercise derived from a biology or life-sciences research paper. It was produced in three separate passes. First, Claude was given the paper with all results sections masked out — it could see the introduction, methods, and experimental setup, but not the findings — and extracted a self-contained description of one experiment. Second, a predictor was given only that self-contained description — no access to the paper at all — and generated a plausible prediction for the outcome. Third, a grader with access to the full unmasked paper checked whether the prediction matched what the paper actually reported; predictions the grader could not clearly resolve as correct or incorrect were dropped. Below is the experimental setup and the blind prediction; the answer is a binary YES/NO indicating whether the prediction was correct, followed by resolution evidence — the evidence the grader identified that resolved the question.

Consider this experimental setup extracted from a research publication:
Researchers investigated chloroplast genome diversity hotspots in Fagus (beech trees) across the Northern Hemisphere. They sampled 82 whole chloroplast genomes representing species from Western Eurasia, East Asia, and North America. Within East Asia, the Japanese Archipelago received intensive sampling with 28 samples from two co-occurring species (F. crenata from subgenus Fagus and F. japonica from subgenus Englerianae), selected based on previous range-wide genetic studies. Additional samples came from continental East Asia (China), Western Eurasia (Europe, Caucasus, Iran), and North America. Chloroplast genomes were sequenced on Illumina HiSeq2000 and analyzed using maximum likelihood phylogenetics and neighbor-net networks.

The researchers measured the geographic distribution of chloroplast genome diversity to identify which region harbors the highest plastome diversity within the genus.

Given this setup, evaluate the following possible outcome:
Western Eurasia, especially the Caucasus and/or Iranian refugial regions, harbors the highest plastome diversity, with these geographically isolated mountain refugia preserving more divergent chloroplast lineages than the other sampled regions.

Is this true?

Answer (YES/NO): NO